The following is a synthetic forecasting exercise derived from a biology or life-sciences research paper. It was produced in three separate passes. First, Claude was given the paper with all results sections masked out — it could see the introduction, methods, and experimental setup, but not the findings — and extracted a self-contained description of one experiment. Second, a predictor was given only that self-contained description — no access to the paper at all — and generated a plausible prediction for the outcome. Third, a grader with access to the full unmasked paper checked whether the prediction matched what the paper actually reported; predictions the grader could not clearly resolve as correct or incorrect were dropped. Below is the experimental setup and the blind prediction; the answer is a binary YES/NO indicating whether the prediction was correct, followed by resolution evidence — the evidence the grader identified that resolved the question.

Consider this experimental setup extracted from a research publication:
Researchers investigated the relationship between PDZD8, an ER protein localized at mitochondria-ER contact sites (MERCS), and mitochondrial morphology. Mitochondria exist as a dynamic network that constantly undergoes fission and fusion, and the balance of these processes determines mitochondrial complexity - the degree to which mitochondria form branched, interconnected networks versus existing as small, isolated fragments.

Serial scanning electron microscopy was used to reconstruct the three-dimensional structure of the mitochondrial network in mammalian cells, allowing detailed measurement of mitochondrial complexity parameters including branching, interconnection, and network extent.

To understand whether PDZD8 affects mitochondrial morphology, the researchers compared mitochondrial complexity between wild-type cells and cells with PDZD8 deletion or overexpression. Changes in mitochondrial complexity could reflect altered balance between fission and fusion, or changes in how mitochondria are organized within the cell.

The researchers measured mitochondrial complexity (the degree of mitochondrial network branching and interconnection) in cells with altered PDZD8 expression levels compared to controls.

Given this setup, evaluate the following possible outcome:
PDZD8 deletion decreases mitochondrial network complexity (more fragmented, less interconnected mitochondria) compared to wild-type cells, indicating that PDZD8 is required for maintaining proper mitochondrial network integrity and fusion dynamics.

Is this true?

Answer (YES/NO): YES